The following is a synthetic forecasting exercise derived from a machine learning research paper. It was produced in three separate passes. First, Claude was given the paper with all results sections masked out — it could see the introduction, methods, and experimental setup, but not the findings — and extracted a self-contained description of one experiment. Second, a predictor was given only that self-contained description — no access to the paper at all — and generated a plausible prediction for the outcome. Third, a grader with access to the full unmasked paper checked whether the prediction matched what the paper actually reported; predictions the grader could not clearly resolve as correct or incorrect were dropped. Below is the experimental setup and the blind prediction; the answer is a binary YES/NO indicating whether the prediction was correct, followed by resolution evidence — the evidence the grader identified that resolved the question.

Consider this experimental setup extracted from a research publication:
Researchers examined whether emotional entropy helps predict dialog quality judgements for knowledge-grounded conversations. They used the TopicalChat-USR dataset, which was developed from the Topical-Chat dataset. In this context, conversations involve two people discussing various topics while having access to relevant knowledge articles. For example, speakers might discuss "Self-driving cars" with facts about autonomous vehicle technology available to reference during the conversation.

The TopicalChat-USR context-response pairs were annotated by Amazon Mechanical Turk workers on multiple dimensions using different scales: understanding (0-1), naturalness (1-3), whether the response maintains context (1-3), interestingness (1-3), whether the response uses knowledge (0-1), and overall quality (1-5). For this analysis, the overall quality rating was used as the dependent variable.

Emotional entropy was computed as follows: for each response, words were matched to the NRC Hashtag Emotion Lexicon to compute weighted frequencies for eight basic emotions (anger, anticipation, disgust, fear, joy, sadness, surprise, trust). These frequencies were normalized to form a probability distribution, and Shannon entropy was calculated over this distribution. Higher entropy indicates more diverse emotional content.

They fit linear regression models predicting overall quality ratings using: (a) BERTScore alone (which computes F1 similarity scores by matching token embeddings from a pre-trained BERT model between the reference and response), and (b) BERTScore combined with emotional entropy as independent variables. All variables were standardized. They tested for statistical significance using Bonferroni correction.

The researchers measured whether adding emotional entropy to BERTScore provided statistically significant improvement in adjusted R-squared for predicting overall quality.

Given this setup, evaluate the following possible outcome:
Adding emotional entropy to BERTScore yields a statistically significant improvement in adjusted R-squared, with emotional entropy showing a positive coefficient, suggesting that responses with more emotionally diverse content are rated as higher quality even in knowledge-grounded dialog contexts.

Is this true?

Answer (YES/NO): NO